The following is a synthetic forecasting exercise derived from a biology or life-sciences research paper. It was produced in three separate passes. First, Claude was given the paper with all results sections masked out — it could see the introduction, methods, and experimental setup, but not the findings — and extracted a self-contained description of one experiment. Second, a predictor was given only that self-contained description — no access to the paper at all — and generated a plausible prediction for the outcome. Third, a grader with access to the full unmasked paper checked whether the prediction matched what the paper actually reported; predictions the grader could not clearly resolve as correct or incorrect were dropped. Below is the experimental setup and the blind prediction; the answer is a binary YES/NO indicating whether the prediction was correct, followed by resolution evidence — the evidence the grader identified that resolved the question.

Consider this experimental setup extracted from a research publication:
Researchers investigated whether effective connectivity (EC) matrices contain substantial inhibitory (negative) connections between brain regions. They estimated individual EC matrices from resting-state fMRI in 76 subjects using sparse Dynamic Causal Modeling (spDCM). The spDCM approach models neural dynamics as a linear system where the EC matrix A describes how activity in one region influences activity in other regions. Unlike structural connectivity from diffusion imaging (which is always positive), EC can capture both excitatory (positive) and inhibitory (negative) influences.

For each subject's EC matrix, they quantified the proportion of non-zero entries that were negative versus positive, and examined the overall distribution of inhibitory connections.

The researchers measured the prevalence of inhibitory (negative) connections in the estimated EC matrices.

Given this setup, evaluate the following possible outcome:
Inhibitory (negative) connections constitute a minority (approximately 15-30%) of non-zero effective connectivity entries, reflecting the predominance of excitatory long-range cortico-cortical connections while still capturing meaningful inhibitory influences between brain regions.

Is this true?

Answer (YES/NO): NO